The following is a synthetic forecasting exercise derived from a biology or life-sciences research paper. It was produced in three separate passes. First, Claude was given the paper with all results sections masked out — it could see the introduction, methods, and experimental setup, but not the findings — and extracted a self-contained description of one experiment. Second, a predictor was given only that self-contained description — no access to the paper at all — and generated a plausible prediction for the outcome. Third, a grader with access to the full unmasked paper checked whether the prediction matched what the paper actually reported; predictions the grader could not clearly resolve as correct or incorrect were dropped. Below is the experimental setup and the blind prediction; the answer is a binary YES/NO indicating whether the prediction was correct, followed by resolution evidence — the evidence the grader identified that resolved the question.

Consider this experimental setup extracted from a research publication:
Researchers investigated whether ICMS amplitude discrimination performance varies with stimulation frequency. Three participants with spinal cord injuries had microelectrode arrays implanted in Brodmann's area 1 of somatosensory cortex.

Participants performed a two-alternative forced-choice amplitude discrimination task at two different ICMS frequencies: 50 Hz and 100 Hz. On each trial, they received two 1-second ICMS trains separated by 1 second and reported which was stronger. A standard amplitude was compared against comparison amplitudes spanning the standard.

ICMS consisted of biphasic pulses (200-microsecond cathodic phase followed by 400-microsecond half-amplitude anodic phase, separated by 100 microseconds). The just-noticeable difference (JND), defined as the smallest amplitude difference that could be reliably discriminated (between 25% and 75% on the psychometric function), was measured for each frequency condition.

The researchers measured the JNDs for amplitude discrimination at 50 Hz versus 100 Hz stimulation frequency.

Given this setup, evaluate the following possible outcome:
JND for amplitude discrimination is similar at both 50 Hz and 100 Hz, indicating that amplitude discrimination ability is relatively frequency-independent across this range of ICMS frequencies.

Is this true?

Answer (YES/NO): YES